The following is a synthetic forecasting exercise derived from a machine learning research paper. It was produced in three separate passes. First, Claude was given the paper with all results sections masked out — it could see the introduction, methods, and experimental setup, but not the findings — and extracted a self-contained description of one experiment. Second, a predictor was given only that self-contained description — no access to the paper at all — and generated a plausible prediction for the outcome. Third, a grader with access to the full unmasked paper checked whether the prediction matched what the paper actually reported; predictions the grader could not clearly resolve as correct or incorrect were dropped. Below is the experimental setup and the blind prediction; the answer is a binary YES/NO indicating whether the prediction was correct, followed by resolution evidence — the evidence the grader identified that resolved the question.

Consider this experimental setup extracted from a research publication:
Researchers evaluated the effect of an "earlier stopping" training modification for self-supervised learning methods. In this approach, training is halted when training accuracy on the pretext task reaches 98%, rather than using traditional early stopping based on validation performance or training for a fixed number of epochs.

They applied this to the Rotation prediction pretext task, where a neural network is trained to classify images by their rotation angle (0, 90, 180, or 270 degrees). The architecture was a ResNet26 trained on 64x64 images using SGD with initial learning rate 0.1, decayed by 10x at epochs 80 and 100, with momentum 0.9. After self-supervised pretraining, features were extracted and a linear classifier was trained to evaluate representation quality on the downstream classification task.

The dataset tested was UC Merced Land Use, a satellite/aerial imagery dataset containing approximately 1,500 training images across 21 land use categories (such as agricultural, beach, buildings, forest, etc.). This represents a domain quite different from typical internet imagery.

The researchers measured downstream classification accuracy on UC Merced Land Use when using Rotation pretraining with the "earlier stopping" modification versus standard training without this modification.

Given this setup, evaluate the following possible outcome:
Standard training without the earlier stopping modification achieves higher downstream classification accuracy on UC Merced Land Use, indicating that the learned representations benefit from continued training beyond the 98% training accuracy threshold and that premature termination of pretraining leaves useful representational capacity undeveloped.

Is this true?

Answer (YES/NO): NO